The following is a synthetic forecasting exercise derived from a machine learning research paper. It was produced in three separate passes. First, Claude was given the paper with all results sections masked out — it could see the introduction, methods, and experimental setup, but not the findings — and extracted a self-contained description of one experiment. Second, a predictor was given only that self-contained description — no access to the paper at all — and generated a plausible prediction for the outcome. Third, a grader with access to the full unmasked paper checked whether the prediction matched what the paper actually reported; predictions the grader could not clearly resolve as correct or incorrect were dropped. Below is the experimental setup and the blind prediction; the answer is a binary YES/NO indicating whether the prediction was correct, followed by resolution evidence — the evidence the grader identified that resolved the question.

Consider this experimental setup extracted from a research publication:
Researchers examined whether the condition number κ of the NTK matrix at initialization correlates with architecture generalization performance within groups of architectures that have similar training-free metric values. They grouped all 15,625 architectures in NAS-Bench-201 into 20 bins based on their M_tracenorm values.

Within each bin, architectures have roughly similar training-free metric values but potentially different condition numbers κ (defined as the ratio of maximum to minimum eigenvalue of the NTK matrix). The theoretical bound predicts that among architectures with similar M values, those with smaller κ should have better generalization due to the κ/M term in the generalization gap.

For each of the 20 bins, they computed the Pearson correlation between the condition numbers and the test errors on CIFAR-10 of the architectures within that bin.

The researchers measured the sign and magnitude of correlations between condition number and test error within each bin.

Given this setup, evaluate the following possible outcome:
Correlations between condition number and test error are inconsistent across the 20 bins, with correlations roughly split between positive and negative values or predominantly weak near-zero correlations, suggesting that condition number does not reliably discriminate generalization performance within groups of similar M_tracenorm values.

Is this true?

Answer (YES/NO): NO